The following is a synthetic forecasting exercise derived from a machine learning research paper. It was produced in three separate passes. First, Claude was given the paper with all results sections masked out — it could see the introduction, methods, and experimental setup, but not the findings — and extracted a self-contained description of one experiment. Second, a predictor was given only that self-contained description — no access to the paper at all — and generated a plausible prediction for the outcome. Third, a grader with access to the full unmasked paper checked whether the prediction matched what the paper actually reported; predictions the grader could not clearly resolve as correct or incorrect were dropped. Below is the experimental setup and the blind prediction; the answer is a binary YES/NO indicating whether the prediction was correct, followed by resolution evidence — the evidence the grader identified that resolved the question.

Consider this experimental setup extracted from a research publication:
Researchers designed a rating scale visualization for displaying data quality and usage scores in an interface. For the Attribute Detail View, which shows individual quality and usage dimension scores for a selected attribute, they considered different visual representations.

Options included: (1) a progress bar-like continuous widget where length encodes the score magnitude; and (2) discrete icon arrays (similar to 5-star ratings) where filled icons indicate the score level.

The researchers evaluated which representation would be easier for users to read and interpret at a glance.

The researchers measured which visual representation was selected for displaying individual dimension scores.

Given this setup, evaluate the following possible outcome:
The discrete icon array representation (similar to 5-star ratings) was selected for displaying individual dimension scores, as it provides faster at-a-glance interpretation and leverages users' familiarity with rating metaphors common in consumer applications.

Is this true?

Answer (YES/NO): YES